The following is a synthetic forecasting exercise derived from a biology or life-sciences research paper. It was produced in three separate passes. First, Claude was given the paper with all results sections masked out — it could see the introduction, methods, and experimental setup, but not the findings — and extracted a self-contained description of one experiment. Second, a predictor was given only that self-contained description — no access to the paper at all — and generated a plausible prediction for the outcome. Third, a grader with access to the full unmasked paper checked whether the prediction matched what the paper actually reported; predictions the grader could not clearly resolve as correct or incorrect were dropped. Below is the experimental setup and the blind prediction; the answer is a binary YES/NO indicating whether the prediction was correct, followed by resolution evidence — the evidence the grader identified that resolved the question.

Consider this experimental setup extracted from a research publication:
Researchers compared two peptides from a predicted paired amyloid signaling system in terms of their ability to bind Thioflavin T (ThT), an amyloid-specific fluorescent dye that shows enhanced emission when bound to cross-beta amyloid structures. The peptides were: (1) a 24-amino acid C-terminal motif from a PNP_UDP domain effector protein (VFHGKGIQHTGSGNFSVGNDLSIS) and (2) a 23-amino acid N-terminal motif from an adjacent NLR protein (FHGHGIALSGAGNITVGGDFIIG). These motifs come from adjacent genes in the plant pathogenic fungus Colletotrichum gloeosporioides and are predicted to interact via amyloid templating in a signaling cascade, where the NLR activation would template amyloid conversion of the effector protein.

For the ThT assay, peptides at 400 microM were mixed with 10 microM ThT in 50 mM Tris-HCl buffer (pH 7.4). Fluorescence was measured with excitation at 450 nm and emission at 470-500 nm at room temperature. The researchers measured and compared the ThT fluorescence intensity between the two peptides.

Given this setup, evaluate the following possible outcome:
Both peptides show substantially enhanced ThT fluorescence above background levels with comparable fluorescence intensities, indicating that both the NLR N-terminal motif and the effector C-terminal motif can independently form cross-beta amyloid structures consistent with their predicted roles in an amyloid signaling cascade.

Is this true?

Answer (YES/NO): NO